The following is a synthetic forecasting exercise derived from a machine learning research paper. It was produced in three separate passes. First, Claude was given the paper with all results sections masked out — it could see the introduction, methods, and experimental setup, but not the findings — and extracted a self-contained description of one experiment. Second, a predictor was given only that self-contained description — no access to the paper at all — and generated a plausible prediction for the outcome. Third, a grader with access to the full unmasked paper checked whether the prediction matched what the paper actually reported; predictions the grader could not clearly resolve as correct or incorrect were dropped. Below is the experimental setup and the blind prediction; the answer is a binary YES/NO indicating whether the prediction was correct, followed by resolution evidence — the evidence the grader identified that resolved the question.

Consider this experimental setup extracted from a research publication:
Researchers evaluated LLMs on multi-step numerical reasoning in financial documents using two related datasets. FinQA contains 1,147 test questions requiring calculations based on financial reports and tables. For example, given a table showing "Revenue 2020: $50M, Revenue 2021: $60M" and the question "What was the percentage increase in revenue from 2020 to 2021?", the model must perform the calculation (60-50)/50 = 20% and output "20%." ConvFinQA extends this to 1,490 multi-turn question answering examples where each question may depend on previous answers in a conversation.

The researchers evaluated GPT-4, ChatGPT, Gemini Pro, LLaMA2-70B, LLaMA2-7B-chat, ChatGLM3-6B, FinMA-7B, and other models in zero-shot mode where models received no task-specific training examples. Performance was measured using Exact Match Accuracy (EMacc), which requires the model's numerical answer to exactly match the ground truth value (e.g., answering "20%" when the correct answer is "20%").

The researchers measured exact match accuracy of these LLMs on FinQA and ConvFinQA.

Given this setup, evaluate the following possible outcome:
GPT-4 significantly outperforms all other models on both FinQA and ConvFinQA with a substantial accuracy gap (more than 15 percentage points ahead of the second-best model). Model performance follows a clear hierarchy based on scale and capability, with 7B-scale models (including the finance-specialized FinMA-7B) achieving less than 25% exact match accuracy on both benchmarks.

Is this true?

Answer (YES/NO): NO